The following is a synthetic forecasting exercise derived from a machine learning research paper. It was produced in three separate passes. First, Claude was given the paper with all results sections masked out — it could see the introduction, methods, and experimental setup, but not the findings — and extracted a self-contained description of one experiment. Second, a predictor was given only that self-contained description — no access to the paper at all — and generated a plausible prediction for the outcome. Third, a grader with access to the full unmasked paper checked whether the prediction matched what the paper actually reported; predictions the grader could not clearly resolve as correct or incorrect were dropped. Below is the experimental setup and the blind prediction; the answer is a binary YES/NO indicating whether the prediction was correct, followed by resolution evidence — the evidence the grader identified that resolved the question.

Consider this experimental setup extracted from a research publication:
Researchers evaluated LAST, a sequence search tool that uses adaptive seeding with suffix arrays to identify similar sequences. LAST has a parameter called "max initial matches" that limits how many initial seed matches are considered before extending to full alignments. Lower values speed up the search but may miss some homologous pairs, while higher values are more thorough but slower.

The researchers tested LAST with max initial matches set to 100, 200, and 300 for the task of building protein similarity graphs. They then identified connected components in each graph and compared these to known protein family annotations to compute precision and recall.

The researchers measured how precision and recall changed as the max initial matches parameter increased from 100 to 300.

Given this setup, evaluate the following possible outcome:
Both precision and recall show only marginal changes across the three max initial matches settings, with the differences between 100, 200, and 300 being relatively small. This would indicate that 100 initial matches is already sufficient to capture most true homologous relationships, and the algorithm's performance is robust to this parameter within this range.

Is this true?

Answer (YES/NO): YES